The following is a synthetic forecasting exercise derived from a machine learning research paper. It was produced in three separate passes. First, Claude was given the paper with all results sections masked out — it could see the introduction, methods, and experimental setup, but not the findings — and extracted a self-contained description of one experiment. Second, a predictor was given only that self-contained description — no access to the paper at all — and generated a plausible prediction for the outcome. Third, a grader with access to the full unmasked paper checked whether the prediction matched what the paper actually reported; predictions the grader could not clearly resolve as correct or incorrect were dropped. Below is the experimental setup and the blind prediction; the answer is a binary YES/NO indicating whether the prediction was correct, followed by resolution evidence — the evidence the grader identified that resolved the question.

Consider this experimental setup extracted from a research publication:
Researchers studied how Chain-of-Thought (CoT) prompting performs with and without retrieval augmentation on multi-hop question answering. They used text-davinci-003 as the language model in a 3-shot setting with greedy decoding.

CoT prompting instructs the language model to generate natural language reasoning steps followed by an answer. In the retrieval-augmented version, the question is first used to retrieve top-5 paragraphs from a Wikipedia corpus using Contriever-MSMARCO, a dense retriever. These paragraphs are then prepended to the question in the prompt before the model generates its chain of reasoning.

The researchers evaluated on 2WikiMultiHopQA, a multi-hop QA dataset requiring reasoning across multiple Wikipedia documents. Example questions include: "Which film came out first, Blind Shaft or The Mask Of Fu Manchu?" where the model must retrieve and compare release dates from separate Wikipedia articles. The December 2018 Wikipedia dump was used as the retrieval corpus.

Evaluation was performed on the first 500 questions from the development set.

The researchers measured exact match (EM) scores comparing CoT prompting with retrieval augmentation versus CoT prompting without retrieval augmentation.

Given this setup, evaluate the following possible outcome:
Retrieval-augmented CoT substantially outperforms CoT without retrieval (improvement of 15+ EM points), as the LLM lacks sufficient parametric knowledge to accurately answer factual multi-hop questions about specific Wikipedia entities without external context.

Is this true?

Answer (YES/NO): NO